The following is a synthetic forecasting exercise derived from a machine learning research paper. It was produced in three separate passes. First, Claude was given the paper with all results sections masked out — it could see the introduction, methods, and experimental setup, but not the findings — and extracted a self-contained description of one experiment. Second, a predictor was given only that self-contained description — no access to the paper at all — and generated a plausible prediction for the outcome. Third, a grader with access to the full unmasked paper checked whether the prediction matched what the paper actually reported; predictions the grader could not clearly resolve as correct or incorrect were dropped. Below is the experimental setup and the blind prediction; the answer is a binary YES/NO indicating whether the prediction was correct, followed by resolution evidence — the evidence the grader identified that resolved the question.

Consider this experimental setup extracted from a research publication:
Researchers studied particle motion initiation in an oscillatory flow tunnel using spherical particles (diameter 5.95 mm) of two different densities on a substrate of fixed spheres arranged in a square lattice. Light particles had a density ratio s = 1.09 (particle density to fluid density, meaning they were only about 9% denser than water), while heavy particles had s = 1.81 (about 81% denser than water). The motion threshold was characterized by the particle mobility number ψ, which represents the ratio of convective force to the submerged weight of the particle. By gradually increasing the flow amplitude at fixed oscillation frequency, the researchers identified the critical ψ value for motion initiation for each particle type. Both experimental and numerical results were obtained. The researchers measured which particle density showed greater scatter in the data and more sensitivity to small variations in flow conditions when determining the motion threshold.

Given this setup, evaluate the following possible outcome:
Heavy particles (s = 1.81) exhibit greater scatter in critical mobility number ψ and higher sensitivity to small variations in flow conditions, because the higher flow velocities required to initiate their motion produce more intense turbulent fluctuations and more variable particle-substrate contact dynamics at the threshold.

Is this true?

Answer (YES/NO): NO